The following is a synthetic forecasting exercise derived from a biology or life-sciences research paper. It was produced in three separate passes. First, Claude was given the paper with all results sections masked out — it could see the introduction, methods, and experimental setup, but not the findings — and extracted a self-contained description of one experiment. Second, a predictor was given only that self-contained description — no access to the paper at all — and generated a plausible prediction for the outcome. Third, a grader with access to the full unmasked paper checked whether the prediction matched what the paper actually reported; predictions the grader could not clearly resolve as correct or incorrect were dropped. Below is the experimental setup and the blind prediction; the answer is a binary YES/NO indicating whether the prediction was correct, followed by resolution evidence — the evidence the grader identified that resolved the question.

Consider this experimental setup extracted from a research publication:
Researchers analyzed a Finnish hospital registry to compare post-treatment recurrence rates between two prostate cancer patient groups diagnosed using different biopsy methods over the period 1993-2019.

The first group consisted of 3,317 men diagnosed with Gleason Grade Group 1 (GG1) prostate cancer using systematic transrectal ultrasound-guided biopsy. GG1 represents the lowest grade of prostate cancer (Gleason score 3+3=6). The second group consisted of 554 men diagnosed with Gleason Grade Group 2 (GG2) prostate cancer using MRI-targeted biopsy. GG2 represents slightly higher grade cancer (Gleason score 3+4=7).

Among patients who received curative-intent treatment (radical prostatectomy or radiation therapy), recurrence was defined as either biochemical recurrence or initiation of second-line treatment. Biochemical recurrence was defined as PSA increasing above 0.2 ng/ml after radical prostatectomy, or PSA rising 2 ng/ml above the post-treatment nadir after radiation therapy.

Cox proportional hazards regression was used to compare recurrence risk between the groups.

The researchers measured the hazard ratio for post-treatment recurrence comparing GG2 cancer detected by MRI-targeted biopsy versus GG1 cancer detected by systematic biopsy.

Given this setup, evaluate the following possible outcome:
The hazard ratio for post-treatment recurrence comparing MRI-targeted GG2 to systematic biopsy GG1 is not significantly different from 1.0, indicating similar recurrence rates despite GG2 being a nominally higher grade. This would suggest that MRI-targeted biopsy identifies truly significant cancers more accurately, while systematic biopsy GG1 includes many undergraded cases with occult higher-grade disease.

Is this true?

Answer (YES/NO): YES